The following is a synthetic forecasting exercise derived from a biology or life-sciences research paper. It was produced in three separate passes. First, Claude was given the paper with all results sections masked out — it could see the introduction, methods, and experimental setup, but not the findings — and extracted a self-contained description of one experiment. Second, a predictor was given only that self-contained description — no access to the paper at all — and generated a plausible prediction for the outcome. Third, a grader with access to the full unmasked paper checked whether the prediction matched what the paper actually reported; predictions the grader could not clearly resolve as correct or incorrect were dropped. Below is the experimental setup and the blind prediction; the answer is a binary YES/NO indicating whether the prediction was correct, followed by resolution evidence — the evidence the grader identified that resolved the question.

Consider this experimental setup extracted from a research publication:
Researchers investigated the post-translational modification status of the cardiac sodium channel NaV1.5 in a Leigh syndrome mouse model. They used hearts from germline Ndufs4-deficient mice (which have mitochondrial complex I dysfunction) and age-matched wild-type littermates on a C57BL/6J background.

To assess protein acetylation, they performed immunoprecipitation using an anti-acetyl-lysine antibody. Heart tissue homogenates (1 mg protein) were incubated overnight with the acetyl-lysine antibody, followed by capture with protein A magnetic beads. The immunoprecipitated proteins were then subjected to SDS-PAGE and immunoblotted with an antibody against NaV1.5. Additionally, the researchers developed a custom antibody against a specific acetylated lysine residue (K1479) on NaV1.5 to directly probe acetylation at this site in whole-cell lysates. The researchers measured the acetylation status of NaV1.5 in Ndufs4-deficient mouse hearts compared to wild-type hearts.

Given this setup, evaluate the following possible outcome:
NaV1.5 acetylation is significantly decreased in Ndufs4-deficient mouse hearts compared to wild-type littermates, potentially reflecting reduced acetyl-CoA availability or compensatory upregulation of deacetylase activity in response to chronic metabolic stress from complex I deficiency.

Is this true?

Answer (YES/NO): NO